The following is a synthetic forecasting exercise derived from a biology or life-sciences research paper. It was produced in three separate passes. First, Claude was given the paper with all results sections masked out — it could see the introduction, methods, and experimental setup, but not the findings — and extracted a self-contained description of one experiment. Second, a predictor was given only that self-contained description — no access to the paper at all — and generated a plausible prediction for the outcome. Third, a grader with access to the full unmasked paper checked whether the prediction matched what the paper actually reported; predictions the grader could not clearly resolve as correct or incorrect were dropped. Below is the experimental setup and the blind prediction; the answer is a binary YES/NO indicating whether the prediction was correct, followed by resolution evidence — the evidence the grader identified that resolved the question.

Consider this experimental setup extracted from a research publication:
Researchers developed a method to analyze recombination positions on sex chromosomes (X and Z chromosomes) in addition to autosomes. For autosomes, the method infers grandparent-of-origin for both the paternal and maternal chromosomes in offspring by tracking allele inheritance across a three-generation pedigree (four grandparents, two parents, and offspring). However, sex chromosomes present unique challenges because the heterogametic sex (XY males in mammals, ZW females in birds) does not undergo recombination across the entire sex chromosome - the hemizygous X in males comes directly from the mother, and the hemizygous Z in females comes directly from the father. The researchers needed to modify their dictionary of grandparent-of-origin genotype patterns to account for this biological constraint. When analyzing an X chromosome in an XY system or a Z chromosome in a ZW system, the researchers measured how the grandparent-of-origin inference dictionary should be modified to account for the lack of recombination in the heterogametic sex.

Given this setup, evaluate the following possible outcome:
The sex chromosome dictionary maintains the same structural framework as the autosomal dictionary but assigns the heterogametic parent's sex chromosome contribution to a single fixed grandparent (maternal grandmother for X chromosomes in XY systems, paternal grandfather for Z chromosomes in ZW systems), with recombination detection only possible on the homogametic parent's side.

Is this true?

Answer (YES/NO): NO